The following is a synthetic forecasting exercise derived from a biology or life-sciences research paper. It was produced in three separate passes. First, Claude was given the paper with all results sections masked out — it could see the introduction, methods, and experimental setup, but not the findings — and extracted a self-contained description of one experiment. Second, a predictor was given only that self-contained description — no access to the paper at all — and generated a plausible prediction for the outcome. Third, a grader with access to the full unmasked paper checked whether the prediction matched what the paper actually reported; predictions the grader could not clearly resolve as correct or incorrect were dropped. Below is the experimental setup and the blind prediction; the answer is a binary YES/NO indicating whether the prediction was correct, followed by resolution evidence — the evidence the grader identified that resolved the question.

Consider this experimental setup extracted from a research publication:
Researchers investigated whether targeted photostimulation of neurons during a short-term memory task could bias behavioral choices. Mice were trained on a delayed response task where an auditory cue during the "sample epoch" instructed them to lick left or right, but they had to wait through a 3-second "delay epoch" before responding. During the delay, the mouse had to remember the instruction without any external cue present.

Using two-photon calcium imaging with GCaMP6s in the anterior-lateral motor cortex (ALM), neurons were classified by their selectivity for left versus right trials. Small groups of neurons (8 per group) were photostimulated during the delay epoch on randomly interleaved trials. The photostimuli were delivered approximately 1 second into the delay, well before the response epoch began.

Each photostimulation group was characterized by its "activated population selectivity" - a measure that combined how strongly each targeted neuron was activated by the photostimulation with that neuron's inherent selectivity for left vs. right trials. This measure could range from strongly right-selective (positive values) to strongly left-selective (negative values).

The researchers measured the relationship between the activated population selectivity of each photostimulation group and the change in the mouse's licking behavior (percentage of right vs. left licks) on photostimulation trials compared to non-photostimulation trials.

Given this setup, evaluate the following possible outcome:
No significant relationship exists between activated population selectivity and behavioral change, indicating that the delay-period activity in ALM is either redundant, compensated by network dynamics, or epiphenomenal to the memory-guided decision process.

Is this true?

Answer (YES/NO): NO